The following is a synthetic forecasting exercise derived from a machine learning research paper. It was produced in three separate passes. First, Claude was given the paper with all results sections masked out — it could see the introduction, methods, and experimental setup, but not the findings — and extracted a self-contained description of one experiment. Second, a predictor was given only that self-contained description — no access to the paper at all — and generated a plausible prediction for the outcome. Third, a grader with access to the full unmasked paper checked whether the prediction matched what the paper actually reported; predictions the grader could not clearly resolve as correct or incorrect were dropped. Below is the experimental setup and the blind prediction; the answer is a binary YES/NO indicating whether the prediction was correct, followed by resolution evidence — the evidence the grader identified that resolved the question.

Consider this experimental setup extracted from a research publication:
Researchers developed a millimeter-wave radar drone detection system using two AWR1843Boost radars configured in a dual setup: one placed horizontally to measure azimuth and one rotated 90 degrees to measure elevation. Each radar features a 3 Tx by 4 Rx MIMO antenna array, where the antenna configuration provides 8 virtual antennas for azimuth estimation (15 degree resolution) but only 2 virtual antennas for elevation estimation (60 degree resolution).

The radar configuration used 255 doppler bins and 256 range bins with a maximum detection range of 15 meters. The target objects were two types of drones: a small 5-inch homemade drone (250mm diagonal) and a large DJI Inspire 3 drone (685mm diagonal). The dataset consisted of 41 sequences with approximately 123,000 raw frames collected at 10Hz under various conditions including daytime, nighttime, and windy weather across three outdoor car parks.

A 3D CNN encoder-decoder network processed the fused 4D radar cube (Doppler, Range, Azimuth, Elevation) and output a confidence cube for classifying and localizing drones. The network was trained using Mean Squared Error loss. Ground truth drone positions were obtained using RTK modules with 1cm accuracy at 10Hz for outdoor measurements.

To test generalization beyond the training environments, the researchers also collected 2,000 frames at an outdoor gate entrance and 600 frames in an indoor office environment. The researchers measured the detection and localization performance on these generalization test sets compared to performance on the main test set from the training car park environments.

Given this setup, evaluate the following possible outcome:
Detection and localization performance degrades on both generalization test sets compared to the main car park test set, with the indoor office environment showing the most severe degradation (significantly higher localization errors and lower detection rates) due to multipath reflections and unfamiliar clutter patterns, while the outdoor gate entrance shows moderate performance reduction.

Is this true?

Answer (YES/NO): NO